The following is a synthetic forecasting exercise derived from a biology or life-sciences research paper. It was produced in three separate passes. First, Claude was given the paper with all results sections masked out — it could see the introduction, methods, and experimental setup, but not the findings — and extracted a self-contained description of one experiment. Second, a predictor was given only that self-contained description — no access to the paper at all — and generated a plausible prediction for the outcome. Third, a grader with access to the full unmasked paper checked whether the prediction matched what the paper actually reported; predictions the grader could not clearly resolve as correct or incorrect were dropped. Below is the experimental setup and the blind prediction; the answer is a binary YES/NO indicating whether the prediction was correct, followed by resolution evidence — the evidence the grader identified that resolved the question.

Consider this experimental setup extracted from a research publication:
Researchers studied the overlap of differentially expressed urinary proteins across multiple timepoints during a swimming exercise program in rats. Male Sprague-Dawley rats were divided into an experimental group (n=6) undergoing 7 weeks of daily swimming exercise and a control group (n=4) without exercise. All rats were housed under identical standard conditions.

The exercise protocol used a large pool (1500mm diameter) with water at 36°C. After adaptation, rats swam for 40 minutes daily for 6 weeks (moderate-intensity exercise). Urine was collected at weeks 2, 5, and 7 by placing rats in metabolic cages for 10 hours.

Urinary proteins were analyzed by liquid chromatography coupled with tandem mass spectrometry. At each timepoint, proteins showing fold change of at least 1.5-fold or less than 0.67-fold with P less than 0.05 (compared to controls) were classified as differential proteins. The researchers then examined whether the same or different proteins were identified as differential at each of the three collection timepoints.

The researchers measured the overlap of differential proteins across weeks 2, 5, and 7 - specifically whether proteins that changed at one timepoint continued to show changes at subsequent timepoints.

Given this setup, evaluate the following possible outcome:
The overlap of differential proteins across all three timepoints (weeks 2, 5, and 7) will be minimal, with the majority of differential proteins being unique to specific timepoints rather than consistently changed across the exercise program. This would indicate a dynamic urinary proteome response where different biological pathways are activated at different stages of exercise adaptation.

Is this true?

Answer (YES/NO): YES